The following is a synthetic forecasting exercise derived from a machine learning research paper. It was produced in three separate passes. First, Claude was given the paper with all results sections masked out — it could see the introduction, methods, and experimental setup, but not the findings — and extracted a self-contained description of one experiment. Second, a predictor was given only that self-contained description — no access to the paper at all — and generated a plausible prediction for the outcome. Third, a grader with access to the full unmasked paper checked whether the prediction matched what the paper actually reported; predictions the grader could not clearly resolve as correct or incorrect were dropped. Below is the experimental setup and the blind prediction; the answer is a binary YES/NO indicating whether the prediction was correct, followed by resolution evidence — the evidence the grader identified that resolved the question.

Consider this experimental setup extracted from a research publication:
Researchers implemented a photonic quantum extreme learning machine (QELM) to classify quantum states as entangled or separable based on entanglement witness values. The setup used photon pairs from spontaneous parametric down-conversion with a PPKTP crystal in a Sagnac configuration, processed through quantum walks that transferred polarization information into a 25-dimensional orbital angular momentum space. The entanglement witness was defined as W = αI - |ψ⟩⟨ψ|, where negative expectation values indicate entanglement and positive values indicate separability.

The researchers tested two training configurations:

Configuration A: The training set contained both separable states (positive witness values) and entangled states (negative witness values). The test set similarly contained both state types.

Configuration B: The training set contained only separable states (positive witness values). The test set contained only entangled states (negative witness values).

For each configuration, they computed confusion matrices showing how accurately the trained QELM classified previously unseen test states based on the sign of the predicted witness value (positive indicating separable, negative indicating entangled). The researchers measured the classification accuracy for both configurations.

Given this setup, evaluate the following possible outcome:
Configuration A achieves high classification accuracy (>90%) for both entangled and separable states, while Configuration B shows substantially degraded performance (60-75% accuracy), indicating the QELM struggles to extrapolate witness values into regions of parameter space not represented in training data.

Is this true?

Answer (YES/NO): NO